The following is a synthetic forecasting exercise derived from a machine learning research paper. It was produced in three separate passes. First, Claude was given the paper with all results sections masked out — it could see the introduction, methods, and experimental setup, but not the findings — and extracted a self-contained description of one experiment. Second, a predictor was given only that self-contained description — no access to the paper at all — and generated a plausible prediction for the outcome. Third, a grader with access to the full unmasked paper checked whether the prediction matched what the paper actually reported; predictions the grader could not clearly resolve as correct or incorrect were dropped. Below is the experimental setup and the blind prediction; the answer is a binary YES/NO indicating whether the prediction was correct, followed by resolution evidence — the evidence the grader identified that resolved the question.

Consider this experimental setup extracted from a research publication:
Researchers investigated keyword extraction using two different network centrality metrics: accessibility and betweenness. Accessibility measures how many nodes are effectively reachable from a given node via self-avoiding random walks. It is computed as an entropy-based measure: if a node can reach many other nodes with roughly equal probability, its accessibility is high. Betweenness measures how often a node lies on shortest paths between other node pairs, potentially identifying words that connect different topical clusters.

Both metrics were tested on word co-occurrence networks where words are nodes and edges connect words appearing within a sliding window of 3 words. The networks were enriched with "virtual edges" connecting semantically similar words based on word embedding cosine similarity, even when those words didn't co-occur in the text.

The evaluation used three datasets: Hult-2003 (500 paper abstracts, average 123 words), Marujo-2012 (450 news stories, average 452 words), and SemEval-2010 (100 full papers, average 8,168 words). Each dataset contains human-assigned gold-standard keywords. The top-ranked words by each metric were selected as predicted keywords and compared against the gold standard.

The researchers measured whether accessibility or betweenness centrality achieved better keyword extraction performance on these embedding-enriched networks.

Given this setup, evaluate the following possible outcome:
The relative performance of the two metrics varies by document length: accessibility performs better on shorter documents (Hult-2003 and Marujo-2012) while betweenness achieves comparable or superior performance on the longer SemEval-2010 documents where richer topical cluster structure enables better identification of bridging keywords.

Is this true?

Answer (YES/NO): YES